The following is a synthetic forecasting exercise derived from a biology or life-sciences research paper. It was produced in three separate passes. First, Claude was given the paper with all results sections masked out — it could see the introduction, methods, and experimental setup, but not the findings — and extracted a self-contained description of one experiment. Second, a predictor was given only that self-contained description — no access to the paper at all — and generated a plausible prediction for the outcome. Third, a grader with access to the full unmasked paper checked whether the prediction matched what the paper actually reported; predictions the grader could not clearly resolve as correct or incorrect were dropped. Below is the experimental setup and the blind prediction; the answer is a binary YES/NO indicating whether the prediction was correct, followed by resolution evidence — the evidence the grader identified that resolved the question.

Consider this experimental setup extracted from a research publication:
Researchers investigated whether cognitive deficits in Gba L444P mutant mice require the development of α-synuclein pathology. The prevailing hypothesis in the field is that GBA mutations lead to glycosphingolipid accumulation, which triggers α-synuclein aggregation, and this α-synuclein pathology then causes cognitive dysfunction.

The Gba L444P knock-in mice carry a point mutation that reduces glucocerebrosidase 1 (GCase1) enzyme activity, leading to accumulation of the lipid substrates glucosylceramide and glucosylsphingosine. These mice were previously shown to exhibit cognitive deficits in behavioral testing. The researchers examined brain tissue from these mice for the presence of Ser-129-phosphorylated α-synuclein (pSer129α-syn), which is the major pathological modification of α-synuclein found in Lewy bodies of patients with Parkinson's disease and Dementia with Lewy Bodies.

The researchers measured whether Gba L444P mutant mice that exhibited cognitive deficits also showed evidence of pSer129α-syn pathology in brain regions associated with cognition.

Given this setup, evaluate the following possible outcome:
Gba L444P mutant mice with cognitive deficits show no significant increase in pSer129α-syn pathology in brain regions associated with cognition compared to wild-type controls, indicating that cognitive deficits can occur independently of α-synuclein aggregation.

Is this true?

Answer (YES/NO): YES